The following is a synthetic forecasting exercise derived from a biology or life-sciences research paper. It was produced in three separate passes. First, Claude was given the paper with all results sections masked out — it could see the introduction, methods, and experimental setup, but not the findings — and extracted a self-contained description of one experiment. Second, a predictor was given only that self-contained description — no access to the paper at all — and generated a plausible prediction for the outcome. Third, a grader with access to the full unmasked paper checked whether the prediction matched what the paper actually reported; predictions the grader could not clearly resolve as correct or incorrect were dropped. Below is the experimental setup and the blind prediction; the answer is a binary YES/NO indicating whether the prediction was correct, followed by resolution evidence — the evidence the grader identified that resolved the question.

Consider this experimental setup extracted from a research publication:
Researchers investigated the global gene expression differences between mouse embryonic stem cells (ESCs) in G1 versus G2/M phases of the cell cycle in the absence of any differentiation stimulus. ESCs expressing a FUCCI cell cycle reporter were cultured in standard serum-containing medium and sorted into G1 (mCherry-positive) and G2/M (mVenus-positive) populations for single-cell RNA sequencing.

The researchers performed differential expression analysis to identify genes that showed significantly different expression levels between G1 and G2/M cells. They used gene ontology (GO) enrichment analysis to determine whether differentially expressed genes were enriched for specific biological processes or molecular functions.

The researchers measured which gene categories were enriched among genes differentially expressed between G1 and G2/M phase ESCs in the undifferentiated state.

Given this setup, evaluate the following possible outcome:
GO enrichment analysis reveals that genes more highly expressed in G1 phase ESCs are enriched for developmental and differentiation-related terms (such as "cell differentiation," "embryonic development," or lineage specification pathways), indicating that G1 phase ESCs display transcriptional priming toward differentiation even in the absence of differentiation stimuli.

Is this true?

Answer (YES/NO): NO